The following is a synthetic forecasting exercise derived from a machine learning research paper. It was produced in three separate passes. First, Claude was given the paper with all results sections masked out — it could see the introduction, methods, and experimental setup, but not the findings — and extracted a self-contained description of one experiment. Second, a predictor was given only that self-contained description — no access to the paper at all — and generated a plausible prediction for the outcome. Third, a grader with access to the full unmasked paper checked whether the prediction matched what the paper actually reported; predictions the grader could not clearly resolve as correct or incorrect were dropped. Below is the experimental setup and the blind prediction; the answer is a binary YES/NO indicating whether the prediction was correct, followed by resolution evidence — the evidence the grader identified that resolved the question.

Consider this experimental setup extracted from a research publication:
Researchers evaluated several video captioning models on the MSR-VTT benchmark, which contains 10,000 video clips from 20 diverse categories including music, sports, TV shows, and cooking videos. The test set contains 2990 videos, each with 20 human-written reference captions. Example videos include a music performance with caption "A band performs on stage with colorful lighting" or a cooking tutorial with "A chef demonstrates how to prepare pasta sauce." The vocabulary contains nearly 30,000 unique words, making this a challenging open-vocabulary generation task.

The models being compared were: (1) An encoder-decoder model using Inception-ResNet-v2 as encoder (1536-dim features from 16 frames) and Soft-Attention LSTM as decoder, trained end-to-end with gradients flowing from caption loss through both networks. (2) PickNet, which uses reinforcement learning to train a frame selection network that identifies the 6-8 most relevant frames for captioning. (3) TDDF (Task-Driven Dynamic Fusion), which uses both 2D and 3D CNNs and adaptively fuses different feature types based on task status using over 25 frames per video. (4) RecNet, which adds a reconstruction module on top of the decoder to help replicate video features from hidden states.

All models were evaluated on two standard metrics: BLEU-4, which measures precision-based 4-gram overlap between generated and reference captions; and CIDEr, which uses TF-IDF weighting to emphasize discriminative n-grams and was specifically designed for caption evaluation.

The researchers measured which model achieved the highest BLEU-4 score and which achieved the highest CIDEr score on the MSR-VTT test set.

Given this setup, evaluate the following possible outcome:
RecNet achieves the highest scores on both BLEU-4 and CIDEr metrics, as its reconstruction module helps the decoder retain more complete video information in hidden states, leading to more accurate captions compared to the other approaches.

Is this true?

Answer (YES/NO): NO